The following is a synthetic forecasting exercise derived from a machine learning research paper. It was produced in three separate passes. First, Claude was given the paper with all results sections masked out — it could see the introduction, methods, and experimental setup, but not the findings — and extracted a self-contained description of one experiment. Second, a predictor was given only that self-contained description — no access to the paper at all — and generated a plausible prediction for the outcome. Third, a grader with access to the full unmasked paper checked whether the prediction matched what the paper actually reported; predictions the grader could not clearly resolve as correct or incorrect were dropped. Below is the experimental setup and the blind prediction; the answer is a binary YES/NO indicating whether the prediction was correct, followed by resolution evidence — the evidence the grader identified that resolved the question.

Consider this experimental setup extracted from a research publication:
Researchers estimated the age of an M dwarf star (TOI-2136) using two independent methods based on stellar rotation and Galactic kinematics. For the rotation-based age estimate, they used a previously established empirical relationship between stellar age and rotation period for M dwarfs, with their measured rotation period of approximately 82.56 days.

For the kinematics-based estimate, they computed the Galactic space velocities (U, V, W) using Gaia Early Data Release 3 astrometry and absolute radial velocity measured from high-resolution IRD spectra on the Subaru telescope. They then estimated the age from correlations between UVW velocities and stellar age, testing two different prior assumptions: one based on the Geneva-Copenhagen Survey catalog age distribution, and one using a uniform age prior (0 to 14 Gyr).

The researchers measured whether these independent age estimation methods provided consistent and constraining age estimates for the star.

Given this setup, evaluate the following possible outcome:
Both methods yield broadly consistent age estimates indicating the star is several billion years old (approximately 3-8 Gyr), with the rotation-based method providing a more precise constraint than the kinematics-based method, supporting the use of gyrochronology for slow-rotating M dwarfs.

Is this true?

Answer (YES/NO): NO